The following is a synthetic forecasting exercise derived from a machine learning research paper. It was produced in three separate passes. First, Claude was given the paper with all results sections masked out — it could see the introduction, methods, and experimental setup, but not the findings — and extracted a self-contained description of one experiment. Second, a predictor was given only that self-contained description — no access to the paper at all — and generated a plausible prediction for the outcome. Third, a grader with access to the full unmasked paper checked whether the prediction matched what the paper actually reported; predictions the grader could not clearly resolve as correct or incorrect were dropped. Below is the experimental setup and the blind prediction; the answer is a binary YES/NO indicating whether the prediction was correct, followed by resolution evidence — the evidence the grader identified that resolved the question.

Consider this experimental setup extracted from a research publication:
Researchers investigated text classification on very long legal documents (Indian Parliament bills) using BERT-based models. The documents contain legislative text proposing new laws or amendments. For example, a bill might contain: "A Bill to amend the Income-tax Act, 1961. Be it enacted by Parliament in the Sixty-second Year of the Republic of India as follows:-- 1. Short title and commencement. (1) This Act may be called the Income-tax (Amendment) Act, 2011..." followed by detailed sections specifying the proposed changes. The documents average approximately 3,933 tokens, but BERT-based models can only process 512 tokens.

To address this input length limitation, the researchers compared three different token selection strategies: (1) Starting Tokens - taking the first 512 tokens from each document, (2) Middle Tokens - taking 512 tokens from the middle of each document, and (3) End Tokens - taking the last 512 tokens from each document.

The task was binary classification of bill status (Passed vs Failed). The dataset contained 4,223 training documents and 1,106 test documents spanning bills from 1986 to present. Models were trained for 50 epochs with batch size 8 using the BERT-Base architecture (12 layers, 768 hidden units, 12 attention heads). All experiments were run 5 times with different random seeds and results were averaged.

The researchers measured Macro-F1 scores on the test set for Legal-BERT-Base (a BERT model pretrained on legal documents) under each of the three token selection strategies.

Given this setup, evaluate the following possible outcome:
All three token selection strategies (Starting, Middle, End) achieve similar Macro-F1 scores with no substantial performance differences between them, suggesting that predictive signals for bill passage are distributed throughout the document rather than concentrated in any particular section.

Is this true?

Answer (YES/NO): NO